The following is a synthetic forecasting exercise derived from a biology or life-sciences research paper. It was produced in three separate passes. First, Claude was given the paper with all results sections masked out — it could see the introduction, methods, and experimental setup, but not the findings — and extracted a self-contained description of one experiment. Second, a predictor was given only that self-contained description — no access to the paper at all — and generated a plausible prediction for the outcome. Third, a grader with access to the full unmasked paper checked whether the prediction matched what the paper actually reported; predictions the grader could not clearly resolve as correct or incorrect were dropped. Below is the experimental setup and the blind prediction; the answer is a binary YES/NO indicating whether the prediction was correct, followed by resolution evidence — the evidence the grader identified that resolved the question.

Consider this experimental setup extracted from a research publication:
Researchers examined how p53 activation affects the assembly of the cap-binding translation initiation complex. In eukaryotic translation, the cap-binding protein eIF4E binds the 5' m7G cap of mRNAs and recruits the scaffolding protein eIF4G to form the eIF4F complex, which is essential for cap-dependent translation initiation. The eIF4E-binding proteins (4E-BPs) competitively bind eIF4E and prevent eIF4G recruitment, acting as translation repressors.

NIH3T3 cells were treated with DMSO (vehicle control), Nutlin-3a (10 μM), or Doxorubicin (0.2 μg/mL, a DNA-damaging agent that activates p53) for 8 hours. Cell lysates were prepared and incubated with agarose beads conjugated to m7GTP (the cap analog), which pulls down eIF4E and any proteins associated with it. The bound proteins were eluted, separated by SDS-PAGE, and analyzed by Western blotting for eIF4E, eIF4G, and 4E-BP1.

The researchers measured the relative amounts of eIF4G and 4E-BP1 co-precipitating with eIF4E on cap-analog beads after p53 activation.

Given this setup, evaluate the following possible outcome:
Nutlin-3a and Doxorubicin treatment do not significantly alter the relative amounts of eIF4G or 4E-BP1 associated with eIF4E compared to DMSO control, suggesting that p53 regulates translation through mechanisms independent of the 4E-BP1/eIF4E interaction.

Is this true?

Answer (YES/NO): NO